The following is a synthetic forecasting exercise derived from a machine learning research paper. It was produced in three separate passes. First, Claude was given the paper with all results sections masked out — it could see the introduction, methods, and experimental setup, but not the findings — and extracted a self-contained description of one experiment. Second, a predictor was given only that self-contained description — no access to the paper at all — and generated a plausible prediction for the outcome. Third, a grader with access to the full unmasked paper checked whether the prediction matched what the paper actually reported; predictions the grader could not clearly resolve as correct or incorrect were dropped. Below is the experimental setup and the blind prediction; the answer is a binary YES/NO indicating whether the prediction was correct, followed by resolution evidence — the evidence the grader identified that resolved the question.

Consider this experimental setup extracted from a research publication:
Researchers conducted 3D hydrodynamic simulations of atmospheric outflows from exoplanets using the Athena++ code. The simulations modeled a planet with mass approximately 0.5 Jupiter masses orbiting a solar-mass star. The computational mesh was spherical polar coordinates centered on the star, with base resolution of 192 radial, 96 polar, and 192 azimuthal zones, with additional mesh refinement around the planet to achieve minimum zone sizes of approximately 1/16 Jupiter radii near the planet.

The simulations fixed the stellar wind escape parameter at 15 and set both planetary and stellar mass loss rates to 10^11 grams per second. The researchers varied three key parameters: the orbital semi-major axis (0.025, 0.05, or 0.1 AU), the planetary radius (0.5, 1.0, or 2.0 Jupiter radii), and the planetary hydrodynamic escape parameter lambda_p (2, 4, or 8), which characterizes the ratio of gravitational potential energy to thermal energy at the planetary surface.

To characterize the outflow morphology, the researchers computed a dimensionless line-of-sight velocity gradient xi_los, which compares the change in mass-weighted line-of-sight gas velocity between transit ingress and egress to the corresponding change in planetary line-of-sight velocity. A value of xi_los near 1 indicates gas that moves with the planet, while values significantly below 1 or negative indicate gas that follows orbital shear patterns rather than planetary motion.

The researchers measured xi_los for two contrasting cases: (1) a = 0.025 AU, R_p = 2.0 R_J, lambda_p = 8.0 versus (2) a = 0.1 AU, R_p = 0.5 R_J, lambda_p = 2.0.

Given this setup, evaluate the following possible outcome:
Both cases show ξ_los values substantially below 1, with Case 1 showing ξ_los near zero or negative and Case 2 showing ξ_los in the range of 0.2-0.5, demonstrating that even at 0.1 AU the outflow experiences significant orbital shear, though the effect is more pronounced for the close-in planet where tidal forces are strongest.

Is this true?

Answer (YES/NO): NO